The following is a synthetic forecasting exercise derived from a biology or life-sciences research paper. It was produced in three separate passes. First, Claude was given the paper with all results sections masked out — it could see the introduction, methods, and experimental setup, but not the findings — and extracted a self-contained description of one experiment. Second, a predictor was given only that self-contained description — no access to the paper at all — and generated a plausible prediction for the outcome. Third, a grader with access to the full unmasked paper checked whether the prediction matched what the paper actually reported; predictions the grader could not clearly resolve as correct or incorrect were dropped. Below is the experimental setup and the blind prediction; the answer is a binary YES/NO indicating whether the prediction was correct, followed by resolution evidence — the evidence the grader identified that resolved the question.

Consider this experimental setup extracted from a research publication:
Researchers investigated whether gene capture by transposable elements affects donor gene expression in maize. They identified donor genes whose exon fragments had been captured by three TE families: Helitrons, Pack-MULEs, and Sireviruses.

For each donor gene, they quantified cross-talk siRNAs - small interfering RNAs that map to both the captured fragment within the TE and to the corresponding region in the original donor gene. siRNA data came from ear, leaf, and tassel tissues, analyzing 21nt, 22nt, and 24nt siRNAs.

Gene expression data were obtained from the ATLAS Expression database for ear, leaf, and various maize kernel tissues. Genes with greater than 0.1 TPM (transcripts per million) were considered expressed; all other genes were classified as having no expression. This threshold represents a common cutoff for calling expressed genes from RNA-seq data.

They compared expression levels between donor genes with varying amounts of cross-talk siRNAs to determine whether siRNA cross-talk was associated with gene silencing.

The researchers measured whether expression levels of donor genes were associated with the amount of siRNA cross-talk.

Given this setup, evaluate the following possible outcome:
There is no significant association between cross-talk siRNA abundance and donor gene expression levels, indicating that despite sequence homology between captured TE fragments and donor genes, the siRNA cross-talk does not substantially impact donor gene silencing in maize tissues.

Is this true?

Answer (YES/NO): YES